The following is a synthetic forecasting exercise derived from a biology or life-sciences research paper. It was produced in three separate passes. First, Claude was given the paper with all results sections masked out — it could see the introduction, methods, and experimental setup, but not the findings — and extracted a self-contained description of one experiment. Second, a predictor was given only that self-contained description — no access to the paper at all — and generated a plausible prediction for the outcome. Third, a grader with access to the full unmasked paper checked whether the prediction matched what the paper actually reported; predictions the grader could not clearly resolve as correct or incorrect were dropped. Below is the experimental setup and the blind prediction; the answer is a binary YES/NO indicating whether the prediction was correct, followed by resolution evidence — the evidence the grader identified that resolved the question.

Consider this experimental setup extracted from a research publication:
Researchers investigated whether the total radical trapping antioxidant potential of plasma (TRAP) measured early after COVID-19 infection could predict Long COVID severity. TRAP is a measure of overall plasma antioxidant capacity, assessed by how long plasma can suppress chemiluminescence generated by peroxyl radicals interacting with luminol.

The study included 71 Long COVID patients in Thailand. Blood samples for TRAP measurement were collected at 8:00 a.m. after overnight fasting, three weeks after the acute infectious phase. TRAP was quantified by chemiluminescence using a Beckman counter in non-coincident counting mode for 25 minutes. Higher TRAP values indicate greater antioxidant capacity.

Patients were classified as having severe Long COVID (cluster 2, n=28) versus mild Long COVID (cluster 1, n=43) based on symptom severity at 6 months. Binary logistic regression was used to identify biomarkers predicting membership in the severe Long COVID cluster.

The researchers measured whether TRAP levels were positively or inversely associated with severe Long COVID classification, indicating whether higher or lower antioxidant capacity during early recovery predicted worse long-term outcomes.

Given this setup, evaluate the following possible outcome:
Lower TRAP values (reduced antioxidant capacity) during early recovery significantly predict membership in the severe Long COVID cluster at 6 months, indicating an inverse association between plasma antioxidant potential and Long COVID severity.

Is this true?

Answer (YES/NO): YES